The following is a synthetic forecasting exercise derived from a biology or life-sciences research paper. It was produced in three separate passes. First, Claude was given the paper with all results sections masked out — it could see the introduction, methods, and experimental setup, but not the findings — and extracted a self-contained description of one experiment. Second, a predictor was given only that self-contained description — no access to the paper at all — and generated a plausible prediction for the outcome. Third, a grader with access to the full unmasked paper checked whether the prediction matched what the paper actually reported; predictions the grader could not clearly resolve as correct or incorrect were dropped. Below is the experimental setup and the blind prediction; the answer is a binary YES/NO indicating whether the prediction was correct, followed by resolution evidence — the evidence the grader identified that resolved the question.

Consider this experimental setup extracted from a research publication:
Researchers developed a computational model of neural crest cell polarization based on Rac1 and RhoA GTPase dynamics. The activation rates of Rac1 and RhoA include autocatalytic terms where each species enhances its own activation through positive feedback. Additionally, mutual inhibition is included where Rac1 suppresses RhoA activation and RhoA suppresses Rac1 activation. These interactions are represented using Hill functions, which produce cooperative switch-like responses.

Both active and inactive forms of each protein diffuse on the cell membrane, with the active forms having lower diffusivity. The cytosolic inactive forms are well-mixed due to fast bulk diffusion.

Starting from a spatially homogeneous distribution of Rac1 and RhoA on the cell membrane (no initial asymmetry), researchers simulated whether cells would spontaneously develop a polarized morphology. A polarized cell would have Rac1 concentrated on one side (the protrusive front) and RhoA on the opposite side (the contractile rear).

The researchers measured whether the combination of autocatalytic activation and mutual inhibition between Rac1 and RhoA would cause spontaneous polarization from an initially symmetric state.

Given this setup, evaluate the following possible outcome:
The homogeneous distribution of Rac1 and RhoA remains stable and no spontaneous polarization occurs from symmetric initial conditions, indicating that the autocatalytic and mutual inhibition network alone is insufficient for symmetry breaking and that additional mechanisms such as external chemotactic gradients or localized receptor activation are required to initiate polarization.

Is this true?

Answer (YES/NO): NO